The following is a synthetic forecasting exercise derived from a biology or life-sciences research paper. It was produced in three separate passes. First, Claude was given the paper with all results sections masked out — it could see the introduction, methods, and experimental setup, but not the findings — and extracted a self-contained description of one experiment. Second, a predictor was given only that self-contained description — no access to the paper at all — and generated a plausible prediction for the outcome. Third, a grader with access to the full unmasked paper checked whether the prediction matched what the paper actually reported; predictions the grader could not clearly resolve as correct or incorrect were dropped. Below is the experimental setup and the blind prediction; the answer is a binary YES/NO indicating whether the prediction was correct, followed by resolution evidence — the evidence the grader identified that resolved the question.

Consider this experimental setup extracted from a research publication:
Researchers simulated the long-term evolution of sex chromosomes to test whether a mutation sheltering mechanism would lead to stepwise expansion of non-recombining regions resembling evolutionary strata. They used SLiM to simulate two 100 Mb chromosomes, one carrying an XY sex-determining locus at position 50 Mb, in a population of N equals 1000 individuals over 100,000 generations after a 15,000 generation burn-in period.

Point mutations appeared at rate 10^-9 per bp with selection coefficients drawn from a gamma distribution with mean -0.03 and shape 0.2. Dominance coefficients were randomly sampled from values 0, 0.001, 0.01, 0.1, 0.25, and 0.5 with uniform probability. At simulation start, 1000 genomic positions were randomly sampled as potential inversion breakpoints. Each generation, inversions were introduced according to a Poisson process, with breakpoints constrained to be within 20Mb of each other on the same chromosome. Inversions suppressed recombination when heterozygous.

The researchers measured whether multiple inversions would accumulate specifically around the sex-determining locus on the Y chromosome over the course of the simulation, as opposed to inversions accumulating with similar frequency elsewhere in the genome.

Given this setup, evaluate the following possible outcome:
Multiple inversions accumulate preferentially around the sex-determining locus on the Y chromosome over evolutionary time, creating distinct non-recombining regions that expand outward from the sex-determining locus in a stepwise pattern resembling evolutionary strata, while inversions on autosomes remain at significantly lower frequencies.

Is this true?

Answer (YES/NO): YES